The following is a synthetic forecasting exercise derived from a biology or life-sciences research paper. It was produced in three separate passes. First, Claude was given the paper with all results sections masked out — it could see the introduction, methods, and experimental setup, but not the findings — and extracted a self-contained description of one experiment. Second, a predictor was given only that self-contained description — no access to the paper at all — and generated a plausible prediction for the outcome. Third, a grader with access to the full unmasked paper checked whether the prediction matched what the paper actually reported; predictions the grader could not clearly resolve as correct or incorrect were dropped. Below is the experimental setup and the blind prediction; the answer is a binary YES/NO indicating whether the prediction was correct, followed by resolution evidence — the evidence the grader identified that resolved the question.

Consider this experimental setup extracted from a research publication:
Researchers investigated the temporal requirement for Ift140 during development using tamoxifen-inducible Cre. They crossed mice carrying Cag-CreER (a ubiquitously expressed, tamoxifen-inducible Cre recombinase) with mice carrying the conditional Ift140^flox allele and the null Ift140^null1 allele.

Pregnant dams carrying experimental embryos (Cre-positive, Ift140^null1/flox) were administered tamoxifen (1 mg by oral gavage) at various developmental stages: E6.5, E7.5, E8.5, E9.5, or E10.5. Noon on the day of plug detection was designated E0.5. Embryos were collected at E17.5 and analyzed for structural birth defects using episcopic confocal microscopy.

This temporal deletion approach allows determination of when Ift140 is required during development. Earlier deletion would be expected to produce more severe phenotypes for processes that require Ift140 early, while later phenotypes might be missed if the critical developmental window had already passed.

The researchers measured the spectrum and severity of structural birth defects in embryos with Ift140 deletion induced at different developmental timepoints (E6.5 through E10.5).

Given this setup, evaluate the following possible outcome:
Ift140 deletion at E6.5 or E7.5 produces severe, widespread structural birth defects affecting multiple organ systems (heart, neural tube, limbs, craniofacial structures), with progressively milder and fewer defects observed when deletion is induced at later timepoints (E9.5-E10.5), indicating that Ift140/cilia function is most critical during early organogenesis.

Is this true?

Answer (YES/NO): YES